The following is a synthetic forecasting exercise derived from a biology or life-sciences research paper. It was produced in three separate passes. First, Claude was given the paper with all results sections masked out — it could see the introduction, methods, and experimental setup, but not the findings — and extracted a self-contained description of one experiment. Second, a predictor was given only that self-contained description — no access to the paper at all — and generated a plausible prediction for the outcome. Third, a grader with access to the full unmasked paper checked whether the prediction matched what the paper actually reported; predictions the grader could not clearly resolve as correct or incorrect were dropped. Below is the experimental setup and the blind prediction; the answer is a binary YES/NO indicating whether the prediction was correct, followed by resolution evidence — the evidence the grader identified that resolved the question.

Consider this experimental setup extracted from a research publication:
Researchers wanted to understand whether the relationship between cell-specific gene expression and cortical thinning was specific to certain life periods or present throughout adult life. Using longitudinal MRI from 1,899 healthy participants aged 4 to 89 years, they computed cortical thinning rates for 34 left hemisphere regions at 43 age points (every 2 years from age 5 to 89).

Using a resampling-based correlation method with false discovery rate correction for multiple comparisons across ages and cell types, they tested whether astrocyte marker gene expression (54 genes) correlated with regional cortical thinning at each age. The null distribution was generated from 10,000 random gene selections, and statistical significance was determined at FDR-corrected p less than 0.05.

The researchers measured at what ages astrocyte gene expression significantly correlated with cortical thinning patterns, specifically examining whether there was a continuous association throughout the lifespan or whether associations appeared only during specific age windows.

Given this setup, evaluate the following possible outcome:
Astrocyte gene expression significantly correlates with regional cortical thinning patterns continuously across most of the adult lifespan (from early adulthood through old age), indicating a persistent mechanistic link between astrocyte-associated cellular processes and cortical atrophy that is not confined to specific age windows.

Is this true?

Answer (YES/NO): NO